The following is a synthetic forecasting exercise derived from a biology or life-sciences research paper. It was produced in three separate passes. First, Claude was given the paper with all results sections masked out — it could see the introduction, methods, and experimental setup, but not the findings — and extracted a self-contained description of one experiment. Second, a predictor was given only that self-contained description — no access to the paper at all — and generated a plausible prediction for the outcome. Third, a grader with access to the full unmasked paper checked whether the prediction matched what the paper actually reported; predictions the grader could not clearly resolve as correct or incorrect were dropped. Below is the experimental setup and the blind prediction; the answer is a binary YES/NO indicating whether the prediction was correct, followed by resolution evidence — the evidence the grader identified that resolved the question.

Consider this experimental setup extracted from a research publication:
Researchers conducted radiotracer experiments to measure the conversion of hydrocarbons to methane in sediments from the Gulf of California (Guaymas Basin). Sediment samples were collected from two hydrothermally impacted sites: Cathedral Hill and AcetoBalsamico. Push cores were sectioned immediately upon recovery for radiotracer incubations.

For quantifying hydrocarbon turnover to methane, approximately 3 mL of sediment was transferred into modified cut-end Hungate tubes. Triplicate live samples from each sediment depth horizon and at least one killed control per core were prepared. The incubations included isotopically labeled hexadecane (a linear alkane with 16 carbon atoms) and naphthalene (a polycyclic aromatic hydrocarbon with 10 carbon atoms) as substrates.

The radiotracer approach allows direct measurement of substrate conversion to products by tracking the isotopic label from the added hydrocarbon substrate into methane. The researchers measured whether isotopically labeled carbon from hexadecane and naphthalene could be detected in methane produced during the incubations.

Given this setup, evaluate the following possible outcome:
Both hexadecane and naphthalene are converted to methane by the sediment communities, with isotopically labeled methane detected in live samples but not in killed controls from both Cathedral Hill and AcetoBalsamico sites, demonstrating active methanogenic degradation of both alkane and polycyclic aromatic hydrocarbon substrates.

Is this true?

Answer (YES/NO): NO